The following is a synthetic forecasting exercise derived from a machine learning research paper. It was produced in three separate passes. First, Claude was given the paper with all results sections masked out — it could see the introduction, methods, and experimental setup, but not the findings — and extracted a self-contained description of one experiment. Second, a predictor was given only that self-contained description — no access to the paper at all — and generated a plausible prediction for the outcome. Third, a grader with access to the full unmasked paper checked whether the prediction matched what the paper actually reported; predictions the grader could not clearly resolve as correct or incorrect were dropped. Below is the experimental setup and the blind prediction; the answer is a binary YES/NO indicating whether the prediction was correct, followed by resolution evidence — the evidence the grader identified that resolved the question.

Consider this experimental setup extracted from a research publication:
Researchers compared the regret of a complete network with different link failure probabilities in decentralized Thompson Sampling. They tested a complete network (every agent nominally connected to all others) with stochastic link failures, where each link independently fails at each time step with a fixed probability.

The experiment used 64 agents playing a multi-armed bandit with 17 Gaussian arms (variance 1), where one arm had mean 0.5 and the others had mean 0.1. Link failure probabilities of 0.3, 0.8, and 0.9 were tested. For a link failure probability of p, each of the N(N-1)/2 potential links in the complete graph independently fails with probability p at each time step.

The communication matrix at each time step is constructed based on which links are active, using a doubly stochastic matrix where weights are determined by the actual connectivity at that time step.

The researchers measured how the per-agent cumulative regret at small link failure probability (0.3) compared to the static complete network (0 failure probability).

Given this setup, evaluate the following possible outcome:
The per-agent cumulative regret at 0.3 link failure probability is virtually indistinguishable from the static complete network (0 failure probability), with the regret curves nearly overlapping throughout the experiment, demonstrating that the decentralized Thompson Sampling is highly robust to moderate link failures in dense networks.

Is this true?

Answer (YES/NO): YES